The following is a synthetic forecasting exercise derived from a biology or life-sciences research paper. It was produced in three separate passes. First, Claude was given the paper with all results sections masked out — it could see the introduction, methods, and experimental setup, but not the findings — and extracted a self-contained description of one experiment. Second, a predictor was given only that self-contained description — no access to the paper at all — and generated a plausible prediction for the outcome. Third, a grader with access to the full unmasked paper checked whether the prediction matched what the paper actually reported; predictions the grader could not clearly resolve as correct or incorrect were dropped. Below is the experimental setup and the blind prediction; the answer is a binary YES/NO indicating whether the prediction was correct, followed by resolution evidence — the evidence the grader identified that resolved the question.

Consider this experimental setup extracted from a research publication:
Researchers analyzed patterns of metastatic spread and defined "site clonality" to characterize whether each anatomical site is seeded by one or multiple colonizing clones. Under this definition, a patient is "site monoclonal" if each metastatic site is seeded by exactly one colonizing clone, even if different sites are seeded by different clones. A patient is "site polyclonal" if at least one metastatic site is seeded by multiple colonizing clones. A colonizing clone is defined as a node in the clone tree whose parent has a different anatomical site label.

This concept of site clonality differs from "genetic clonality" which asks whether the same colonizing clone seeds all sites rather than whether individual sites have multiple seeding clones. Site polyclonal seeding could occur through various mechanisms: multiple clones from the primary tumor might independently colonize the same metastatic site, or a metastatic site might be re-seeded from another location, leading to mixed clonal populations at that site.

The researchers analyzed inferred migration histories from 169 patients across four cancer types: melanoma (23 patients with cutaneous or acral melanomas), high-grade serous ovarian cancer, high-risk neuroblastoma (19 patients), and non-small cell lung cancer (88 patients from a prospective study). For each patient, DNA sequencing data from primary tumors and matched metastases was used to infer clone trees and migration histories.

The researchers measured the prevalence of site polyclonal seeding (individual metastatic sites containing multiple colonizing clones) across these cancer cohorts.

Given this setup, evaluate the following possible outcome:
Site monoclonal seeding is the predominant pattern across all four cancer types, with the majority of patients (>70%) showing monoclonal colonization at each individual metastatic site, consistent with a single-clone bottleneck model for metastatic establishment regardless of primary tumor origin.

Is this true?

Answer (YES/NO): NO